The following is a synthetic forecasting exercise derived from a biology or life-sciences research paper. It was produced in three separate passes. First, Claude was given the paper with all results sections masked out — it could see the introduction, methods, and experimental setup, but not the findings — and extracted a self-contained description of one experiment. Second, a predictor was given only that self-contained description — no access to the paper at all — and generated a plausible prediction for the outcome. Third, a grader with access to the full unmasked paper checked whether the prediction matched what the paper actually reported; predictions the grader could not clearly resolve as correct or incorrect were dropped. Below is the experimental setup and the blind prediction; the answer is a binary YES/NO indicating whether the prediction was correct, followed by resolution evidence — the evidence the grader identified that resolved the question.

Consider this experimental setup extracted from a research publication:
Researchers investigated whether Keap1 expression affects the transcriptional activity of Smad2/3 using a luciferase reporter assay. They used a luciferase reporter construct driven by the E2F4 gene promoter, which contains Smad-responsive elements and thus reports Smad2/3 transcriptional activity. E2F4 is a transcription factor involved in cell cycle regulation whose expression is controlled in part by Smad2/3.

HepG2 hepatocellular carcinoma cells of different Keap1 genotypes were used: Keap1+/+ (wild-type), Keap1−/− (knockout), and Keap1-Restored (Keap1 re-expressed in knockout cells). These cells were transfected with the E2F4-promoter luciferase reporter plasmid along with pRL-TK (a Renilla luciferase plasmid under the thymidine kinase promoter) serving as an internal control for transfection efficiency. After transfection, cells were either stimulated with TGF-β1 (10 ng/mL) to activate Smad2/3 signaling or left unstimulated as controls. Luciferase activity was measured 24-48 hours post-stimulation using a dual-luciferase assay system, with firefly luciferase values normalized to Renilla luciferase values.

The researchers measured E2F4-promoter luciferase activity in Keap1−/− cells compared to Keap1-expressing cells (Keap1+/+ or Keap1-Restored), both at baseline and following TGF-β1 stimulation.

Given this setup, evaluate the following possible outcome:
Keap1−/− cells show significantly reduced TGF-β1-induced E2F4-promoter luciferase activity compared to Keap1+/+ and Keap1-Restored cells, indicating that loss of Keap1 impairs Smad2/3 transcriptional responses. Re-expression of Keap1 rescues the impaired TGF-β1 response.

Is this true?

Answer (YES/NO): YES